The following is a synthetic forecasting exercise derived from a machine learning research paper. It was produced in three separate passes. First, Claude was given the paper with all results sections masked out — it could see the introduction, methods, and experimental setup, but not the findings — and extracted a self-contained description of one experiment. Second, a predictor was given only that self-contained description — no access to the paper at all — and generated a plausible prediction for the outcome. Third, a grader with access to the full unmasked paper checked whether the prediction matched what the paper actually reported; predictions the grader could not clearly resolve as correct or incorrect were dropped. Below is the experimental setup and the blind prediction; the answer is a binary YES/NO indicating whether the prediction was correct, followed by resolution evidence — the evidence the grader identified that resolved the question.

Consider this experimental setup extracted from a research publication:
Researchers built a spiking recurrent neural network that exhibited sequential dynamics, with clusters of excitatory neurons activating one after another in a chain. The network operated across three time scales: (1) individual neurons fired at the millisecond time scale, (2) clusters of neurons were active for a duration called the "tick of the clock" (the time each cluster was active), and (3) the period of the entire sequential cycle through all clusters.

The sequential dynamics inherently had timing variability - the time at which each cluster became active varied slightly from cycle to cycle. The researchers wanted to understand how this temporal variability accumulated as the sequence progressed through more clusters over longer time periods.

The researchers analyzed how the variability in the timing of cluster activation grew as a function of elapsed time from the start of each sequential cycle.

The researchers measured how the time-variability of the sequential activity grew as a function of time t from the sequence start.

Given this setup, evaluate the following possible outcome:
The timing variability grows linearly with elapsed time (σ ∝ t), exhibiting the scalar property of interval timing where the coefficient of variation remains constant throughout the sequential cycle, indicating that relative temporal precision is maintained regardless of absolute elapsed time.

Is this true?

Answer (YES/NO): NO